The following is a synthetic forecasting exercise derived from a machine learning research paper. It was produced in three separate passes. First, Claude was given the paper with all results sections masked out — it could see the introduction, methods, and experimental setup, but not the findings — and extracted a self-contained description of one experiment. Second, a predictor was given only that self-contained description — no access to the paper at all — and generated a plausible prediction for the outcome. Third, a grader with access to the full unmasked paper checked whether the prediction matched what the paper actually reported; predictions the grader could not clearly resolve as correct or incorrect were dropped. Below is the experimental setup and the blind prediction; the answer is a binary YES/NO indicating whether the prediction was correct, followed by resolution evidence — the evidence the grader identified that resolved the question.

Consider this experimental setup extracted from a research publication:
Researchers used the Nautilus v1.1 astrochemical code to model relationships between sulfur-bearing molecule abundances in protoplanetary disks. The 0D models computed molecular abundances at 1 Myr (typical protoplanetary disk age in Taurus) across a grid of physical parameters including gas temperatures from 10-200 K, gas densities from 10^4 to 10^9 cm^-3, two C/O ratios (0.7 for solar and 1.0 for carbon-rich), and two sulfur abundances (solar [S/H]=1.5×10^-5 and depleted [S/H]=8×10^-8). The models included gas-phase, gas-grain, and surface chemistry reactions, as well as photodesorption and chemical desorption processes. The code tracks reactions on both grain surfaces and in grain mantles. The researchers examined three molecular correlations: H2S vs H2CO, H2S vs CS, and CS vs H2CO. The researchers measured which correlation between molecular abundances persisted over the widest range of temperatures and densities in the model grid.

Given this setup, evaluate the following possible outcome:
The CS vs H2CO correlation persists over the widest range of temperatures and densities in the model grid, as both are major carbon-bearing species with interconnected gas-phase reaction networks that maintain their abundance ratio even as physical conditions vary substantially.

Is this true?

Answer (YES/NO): NO